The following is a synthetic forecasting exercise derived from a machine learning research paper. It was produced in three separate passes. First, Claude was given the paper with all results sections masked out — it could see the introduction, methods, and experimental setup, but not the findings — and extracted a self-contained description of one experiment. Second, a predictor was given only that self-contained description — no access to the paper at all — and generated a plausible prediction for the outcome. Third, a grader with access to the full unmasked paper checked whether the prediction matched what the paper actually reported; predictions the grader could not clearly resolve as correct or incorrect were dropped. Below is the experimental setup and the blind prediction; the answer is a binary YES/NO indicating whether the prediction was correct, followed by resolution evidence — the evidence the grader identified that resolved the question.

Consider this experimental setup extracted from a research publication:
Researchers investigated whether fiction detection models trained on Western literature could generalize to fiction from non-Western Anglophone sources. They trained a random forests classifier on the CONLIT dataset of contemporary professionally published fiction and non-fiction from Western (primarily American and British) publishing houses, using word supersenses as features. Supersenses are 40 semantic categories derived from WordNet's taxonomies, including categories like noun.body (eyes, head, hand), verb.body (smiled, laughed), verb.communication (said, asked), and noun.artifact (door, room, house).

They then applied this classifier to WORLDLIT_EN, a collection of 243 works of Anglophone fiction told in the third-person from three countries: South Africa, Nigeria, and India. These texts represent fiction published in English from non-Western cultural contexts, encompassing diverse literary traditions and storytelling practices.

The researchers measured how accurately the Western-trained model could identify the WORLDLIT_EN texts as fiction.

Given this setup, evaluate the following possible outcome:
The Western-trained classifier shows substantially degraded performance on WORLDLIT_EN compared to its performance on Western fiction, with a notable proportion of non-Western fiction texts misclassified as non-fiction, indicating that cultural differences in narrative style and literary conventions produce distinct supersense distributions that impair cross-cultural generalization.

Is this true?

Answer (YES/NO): NO